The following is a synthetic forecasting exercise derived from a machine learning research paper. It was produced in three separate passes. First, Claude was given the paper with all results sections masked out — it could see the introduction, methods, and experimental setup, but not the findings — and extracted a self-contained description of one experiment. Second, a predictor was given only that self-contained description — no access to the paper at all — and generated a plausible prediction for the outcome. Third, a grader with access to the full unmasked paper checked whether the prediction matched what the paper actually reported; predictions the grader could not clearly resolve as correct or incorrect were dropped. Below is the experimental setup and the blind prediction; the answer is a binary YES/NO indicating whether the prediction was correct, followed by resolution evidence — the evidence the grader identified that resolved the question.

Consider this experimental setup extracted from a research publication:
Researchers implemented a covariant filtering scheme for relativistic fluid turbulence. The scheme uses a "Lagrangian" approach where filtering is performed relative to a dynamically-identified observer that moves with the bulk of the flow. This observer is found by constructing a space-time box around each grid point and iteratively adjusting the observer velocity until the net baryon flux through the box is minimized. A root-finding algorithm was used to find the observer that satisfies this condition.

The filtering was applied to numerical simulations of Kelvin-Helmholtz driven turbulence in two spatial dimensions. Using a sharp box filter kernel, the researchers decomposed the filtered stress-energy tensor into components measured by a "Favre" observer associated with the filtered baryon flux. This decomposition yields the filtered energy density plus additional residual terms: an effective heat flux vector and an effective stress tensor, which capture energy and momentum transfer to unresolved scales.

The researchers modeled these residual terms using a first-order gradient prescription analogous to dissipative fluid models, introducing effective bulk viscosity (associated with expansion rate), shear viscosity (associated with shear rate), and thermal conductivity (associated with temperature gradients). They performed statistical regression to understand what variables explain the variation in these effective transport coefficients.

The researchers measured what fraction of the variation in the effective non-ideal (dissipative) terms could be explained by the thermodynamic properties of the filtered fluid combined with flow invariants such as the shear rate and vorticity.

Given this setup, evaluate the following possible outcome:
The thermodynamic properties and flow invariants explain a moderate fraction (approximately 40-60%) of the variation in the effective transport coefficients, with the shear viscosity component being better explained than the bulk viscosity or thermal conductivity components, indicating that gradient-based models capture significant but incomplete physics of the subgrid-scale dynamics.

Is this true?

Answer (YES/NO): NO